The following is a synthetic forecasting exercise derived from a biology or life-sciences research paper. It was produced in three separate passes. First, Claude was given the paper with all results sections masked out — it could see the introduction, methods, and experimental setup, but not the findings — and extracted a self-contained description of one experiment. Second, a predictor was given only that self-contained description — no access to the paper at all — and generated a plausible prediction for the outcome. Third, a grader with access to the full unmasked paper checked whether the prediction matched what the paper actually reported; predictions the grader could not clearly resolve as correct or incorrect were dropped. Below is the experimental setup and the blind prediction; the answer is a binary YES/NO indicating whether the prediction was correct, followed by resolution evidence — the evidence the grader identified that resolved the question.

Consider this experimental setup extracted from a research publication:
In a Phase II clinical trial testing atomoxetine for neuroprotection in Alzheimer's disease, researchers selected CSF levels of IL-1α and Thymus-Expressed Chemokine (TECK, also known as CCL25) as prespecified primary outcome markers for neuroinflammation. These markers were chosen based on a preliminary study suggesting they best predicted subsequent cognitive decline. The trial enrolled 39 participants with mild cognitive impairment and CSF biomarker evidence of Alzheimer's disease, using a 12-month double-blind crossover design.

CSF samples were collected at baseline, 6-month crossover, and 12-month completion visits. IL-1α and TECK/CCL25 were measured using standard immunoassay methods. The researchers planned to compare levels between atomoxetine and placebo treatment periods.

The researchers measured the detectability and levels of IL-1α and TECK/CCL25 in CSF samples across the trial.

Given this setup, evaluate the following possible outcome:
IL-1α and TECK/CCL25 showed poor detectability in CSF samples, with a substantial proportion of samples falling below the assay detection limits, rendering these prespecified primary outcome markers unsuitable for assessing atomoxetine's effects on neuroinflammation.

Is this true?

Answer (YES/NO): YES